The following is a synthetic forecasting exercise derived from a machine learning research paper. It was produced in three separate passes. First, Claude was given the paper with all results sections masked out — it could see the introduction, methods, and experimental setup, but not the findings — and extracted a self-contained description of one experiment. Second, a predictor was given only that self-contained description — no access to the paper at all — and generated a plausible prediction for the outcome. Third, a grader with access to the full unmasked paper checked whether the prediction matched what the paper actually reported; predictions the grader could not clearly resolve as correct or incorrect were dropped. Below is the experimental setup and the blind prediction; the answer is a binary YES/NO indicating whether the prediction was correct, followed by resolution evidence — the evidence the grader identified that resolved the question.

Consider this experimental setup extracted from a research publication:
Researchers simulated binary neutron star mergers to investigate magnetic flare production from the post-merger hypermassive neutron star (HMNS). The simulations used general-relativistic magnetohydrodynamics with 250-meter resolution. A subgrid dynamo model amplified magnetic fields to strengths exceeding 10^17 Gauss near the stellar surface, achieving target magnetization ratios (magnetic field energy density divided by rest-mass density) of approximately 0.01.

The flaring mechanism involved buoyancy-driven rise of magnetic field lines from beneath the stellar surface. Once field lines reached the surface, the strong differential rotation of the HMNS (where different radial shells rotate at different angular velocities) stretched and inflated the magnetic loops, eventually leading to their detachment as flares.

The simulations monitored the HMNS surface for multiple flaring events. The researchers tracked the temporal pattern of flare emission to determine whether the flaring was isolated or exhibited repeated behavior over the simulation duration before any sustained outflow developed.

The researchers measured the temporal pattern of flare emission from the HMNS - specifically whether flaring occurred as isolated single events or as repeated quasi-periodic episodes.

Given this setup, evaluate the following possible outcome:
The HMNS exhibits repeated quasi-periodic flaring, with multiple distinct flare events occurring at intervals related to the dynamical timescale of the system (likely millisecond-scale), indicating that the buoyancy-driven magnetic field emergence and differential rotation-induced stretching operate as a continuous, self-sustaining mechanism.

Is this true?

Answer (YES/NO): YES